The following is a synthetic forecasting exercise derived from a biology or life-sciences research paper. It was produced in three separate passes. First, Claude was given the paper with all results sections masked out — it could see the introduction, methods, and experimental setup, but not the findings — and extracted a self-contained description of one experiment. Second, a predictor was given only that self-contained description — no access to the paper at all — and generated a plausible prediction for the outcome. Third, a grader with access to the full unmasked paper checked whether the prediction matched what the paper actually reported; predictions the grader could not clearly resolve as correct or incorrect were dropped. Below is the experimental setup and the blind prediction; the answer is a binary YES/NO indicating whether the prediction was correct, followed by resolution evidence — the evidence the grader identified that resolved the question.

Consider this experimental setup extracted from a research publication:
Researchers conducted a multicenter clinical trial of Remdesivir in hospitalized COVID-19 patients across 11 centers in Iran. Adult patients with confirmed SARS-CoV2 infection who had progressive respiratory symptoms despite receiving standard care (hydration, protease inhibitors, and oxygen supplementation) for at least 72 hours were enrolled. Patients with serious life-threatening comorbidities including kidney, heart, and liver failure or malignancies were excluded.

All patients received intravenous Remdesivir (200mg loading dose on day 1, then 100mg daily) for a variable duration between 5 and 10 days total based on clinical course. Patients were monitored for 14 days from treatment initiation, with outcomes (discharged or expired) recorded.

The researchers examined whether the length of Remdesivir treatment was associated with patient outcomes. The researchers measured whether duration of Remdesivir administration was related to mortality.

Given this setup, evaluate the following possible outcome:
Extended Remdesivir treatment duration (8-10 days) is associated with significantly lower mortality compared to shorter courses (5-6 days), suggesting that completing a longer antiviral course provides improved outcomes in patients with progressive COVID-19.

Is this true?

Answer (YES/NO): NO